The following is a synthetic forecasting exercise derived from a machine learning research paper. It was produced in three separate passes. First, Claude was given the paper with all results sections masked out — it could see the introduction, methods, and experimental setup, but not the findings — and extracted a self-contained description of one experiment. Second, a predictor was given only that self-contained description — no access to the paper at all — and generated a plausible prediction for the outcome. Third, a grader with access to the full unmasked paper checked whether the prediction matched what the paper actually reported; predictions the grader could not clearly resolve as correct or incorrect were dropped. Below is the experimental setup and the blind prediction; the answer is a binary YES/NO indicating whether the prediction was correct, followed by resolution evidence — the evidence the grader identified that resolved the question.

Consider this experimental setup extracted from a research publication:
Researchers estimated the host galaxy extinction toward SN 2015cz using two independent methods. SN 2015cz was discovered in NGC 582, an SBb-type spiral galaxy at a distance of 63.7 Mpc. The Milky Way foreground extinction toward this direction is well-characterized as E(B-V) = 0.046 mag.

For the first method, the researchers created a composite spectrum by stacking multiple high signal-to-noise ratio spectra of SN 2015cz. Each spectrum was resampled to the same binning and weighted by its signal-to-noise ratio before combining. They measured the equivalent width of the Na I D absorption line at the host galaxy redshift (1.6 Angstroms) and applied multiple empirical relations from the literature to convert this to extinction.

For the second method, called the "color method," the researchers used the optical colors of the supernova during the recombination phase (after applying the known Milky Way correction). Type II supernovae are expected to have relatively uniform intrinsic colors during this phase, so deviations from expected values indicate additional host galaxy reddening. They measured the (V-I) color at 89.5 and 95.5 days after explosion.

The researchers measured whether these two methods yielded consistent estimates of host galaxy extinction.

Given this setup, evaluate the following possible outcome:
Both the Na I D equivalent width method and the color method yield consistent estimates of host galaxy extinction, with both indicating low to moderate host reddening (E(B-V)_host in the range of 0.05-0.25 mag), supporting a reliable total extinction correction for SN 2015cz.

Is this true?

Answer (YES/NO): NO